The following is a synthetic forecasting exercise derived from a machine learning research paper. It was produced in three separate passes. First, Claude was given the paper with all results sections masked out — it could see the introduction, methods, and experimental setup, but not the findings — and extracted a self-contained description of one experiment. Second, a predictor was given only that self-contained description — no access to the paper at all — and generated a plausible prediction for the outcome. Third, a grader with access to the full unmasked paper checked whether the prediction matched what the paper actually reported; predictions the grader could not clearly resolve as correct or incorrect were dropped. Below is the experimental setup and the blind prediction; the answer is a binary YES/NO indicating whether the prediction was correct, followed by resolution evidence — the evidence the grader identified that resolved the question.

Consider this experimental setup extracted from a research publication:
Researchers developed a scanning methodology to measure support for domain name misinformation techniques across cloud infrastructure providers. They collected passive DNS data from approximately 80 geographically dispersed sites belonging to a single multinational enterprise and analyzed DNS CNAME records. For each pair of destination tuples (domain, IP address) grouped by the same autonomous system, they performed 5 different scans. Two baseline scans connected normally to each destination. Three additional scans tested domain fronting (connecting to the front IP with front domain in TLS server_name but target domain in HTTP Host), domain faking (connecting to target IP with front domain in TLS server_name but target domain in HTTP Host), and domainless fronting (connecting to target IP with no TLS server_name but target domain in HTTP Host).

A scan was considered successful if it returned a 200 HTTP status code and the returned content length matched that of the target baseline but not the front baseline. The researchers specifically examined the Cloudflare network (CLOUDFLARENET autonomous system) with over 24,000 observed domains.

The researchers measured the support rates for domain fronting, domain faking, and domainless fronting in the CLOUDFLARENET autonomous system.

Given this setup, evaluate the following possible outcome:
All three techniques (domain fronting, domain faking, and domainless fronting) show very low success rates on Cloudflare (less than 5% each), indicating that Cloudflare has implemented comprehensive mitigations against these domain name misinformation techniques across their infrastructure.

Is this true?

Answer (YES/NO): NO